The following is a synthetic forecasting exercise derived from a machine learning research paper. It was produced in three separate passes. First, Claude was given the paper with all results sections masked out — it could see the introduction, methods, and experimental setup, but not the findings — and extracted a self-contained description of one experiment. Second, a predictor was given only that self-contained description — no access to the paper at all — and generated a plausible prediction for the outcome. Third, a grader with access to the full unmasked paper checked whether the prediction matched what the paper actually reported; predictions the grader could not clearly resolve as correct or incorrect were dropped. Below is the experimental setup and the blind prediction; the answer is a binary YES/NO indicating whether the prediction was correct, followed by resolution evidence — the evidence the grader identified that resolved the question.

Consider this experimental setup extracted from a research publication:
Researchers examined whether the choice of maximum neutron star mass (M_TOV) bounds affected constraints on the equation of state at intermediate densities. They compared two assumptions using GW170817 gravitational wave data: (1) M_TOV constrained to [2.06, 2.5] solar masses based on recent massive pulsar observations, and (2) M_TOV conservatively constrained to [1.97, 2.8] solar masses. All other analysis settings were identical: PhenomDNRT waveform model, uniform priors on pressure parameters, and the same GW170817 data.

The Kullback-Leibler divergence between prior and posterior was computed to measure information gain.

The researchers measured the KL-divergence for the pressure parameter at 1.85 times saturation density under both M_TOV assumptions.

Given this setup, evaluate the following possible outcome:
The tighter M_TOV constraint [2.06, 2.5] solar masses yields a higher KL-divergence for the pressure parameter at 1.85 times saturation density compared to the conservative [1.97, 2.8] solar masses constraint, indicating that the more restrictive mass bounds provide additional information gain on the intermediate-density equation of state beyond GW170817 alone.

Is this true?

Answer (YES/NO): NO